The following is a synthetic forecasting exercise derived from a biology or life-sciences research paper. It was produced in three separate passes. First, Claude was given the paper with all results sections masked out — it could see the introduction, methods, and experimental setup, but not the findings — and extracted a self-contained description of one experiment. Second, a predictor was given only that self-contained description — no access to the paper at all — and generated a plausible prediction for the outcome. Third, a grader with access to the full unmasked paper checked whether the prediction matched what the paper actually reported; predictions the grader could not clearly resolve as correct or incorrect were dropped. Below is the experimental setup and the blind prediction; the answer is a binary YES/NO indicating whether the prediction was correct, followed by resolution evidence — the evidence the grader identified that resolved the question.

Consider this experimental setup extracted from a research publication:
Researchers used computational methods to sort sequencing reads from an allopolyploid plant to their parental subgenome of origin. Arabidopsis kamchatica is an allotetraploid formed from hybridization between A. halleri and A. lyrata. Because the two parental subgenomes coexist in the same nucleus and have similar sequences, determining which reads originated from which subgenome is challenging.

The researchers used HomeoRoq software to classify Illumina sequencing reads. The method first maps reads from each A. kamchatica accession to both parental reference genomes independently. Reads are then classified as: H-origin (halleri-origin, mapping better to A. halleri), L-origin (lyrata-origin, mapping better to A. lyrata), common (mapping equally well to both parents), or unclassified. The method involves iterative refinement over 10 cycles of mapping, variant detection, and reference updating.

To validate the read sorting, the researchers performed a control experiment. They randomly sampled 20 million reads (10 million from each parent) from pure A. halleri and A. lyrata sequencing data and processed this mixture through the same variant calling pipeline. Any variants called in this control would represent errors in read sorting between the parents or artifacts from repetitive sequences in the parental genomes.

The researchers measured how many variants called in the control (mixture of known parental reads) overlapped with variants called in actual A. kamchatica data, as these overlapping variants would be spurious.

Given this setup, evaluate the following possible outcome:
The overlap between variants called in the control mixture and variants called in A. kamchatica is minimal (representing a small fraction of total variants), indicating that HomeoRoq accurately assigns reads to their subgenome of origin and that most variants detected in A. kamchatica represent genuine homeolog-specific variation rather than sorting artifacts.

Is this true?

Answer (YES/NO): YES